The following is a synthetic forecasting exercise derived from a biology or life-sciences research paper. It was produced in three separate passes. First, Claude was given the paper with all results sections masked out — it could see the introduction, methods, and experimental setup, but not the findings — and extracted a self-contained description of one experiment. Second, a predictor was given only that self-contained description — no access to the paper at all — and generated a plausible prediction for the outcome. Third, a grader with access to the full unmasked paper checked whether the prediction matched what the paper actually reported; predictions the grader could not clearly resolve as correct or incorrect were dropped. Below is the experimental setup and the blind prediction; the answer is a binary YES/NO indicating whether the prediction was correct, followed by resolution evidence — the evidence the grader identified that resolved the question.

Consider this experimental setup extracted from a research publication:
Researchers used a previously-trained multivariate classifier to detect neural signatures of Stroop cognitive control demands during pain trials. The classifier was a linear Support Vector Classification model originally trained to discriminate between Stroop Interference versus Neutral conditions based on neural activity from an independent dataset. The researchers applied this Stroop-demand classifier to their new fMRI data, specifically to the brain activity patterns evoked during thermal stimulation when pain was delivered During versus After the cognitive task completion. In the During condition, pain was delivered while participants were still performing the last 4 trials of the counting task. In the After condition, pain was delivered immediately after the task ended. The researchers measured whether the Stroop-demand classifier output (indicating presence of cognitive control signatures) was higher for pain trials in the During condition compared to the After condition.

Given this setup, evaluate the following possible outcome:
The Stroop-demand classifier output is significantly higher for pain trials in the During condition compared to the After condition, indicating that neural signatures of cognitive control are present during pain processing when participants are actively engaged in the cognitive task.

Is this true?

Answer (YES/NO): YES